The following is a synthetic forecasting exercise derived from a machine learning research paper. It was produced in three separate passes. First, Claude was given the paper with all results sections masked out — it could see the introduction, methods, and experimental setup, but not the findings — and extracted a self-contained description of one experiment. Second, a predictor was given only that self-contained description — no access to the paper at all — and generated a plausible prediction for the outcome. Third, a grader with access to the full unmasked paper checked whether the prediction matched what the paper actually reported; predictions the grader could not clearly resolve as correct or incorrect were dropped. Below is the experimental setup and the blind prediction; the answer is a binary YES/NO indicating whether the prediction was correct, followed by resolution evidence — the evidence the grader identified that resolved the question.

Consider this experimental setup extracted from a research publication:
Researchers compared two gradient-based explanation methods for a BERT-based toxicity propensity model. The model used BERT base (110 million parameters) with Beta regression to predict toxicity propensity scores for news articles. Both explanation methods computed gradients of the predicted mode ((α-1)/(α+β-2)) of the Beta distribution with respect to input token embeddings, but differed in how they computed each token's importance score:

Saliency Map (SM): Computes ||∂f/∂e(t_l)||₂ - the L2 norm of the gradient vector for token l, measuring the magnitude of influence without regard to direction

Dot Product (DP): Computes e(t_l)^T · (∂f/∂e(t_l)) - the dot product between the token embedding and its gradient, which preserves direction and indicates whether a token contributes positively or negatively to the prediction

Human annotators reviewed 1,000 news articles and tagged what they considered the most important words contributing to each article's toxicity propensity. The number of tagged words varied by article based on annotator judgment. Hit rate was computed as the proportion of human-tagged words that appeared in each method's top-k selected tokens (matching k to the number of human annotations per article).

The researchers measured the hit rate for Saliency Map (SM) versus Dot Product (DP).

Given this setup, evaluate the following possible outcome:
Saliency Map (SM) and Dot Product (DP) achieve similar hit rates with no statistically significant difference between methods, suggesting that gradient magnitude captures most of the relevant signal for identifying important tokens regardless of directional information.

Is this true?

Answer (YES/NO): NO